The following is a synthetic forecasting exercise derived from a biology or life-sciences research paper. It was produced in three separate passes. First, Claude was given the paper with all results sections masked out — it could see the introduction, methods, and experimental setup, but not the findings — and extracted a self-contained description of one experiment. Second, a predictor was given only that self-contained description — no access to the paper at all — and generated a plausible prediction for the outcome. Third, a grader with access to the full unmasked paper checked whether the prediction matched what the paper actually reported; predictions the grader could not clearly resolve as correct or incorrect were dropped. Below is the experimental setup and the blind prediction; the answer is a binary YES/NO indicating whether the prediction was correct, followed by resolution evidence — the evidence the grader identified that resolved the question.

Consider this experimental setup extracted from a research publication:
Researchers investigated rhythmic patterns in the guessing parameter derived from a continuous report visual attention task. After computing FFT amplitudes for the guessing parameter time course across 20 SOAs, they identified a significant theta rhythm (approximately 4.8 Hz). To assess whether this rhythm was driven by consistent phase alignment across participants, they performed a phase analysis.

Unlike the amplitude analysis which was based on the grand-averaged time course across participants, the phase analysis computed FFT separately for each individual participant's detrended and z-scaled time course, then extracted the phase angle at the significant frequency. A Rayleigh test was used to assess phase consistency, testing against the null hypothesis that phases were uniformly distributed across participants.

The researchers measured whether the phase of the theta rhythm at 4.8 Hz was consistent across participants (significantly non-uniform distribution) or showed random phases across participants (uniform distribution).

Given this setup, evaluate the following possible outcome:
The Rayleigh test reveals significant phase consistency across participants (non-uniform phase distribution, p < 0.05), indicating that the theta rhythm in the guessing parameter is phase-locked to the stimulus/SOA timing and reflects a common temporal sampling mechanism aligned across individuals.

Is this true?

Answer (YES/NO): NO